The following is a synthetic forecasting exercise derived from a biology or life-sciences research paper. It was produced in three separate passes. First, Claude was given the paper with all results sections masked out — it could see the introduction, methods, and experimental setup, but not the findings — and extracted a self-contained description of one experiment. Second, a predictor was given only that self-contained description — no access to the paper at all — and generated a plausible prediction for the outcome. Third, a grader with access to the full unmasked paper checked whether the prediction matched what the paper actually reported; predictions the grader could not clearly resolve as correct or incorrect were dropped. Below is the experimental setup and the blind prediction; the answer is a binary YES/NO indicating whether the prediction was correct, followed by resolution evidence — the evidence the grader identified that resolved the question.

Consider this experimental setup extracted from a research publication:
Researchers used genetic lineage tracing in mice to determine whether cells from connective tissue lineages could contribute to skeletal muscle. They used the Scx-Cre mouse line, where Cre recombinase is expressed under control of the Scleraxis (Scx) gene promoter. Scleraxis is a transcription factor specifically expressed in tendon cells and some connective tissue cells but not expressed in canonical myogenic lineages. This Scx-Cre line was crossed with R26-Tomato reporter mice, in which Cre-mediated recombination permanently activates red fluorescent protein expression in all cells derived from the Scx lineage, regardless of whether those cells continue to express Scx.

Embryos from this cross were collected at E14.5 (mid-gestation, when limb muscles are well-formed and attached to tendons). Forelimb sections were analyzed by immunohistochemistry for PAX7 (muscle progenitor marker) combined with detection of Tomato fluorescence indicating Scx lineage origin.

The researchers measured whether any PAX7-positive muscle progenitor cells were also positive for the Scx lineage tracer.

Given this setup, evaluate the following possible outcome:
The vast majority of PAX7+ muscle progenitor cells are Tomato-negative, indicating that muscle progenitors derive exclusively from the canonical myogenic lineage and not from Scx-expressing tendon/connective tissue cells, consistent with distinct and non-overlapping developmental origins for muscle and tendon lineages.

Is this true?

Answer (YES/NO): NO